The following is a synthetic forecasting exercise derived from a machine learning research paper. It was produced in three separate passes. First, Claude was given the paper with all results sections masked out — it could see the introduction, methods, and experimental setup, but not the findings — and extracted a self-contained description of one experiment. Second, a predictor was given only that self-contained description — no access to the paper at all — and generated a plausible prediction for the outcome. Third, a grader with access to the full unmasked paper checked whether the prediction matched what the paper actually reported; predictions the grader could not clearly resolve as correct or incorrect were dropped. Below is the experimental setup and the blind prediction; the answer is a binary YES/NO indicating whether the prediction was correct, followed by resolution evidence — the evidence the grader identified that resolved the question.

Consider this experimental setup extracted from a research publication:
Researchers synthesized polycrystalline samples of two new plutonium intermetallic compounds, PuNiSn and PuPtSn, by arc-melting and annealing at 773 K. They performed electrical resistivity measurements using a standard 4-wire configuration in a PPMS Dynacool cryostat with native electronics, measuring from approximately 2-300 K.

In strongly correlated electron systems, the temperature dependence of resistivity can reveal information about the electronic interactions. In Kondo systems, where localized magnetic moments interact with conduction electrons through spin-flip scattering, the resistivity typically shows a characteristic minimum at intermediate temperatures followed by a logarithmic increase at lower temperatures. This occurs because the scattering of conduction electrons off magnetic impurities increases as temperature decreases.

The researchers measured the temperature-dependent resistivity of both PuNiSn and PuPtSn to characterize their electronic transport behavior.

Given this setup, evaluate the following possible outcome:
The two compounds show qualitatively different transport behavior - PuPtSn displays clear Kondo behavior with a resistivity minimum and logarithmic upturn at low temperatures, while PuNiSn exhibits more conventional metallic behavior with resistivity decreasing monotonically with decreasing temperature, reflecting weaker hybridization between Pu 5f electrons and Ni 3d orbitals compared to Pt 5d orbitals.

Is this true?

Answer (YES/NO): NO